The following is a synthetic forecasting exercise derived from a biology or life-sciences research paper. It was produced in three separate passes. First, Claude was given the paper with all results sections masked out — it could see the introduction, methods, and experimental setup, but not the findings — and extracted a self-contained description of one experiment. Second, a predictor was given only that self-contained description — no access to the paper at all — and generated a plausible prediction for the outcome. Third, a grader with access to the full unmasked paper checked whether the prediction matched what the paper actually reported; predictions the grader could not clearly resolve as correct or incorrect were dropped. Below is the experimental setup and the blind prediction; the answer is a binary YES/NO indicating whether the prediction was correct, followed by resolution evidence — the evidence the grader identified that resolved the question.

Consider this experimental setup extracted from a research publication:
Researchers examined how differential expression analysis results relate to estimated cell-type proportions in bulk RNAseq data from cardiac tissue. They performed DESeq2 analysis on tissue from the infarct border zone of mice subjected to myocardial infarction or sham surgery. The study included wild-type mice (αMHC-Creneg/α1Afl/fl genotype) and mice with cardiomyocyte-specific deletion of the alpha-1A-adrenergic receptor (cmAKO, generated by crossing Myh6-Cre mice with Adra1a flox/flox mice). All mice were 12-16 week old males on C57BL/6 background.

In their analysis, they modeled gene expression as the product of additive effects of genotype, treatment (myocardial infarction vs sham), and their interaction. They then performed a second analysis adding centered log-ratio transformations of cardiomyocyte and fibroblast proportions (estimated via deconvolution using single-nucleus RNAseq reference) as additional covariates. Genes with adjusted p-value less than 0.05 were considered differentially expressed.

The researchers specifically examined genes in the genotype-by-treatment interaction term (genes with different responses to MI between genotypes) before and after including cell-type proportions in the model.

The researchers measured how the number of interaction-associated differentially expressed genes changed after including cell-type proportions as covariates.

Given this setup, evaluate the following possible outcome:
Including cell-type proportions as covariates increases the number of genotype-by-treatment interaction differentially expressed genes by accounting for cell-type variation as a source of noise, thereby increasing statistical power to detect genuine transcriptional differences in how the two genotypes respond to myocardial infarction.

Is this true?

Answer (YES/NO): NO